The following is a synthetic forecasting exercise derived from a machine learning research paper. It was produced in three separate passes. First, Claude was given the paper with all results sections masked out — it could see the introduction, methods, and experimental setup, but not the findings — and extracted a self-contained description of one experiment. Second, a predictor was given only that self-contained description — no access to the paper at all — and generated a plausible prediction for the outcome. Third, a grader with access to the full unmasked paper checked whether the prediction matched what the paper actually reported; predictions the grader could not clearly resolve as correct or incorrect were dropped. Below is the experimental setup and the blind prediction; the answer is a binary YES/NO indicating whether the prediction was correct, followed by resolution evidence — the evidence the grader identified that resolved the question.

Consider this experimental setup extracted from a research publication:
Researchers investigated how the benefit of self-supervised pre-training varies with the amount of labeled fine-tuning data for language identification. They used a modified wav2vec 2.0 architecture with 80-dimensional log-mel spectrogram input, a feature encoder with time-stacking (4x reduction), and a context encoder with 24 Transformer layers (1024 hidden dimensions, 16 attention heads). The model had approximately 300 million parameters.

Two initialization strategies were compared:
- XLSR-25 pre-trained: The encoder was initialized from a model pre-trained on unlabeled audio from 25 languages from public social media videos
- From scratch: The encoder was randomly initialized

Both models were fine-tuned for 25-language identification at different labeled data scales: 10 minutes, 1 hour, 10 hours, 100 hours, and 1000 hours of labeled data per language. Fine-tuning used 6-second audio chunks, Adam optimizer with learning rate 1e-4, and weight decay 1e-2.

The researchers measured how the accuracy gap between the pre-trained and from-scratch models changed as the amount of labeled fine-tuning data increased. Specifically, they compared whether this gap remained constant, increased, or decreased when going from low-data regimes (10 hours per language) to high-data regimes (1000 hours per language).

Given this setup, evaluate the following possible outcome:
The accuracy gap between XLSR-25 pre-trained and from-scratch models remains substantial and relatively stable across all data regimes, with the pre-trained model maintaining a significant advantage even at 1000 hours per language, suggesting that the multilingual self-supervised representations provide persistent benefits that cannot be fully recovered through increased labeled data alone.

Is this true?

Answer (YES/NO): NO